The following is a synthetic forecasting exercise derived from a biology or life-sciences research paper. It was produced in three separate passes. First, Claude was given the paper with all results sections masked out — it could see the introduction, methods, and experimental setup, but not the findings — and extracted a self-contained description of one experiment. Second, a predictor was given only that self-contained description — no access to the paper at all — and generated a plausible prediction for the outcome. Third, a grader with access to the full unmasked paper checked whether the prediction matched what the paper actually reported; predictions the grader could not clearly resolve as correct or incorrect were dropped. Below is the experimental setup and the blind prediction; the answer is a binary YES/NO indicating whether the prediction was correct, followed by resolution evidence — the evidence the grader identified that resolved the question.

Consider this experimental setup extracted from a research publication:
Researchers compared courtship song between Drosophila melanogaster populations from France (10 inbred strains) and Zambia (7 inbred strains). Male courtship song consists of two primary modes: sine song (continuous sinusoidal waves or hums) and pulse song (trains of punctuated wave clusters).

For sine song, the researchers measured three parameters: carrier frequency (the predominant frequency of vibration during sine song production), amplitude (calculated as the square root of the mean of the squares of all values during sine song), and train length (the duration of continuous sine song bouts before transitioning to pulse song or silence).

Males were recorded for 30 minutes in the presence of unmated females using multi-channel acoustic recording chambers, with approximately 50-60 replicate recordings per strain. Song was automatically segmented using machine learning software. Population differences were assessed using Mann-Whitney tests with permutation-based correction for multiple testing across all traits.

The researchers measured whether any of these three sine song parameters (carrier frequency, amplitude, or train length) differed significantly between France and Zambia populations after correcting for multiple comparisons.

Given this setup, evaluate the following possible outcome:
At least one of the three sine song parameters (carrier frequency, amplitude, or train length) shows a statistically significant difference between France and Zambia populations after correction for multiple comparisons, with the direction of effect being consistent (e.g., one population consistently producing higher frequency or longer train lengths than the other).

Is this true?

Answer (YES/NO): NO